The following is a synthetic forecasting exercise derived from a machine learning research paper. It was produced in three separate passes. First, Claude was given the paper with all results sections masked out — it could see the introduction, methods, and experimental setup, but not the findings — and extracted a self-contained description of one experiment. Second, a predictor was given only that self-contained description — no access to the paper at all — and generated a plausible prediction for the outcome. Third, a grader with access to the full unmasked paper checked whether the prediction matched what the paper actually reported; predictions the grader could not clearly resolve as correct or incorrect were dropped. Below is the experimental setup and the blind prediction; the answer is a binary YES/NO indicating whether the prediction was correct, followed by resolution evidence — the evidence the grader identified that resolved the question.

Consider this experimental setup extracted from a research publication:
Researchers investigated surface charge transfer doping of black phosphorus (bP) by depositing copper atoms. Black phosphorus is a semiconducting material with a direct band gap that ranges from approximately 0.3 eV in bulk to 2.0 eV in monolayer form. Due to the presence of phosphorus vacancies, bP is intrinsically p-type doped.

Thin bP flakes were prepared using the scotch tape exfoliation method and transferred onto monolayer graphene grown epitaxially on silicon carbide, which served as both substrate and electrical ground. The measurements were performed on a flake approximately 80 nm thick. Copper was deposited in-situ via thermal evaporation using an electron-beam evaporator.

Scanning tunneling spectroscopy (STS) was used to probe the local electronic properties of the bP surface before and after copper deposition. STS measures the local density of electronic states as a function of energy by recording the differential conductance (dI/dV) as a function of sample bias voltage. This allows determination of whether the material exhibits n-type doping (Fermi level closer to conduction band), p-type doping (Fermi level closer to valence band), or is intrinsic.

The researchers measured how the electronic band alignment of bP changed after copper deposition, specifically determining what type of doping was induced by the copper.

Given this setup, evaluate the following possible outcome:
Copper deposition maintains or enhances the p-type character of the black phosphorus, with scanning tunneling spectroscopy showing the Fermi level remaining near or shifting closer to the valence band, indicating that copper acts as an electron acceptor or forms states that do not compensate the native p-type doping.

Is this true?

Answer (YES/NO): NO